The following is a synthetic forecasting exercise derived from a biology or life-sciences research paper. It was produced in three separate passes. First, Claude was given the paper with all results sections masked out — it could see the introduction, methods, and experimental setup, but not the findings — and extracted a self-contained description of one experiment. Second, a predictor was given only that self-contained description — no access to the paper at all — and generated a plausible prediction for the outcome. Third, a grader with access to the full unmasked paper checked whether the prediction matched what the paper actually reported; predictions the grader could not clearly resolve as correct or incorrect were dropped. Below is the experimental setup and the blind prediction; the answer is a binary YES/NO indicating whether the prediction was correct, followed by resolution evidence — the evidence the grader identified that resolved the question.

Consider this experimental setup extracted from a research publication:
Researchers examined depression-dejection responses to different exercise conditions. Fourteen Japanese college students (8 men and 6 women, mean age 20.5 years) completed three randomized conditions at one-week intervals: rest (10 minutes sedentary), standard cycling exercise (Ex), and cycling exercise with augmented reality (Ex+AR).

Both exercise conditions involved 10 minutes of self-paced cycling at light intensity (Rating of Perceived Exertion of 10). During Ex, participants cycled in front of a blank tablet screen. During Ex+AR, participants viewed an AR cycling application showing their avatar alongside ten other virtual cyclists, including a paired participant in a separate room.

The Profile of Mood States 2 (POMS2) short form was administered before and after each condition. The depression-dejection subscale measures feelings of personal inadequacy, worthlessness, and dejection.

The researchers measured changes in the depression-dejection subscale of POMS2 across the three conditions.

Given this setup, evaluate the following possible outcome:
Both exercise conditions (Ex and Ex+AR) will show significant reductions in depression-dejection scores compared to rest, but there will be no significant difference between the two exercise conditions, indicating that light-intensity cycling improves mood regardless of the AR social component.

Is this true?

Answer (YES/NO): NO